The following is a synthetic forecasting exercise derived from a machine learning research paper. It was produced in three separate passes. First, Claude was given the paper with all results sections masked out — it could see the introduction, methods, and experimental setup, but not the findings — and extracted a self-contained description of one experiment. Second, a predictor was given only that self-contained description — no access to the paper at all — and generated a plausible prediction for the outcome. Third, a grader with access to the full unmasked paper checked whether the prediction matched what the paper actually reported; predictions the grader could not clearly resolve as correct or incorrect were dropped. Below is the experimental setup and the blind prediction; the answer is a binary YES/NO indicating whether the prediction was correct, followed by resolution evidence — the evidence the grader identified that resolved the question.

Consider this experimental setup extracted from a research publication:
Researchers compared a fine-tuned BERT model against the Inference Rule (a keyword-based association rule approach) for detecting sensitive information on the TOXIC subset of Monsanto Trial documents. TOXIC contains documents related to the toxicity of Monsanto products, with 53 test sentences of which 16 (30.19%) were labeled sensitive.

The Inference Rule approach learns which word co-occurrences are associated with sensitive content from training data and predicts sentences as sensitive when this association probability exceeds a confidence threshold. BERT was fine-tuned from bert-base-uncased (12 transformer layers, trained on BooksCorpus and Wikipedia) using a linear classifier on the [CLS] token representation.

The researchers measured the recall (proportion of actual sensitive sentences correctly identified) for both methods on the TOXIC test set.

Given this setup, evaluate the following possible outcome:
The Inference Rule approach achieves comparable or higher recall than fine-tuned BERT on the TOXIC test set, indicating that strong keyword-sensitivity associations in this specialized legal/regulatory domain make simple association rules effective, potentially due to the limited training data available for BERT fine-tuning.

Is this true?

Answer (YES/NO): YES